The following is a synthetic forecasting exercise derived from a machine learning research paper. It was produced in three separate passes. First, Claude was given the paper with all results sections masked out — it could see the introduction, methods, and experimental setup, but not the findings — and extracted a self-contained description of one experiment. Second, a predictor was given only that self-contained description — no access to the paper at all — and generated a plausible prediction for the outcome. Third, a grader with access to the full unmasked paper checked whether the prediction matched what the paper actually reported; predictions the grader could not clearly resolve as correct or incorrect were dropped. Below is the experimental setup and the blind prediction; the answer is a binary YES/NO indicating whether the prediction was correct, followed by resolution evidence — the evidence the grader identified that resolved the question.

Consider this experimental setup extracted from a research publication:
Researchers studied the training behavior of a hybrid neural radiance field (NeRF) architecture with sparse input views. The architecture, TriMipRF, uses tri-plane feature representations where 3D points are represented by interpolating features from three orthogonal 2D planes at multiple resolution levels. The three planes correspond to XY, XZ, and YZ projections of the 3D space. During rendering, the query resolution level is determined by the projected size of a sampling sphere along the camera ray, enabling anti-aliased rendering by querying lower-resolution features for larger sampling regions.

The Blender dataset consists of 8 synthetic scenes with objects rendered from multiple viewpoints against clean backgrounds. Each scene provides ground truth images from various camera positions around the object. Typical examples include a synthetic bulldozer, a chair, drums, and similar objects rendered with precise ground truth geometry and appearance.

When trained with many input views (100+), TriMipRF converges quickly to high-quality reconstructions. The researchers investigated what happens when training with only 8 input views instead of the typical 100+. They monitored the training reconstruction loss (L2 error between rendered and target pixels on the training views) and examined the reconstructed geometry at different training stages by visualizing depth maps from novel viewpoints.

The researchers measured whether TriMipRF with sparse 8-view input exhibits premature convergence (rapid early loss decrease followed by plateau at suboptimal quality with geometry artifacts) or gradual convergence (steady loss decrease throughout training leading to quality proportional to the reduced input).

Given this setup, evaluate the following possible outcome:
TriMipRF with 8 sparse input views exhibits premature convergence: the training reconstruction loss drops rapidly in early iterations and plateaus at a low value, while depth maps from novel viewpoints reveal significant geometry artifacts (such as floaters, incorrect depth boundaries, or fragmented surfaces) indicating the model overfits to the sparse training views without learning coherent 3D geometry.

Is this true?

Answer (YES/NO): YES